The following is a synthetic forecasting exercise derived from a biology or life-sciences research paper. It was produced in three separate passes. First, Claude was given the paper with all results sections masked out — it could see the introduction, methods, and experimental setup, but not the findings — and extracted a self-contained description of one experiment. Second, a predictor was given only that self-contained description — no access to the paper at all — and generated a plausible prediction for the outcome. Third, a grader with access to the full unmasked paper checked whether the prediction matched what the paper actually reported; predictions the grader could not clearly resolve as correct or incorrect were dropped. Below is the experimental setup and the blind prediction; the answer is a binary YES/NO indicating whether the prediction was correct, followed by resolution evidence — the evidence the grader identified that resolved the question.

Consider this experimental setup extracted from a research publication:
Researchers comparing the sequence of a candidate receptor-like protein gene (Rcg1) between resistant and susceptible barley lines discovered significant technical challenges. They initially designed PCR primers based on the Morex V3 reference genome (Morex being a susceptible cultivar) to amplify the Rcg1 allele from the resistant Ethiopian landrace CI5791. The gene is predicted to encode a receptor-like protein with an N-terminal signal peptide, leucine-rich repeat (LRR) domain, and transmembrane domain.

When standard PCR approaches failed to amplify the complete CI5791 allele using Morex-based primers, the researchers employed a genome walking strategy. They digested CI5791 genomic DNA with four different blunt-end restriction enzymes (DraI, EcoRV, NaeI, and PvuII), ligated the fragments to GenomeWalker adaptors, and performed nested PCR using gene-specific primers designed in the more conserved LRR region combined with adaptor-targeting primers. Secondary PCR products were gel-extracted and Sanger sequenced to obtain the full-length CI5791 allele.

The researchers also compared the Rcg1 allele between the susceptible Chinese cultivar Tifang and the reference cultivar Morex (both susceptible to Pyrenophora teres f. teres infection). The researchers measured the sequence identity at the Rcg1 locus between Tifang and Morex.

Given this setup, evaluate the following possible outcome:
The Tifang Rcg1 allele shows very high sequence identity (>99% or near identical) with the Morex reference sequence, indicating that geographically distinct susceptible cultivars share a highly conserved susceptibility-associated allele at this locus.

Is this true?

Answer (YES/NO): YES